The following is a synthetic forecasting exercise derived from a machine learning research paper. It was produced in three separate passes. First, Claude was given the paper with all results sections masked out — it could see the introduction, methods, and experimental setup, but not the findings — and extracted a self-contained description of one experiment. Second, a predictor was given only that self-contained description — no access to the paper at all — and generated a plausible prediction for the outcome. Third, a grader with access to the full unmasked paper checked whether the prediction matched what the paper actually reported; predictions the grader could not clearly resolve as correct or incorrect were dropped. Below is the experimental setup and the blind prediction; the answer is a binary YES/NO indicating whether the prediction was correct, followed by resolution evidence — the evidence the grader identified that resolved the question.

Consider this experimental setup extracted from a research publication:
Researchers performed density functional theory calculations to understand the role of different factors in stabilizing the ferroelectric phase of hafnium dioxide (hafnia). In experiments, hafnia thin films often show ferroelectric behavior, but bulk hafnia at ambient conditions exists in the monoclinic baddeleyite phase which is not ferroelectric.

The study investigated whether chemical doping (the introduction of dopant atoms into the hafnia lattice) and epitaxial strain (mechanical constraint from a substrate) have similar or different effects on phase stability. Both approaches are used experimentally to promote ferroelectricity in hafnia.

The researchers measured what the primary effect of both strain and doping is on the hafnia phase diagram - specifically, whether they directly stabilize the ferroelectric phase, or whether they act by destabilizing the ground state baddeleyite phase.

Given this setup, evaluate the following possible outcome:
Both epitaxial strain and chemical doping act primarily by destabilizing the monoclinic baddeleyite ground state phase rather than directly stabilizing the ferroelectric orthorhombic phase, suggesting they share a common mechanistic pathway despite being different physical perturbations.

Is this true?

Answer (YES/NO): YES